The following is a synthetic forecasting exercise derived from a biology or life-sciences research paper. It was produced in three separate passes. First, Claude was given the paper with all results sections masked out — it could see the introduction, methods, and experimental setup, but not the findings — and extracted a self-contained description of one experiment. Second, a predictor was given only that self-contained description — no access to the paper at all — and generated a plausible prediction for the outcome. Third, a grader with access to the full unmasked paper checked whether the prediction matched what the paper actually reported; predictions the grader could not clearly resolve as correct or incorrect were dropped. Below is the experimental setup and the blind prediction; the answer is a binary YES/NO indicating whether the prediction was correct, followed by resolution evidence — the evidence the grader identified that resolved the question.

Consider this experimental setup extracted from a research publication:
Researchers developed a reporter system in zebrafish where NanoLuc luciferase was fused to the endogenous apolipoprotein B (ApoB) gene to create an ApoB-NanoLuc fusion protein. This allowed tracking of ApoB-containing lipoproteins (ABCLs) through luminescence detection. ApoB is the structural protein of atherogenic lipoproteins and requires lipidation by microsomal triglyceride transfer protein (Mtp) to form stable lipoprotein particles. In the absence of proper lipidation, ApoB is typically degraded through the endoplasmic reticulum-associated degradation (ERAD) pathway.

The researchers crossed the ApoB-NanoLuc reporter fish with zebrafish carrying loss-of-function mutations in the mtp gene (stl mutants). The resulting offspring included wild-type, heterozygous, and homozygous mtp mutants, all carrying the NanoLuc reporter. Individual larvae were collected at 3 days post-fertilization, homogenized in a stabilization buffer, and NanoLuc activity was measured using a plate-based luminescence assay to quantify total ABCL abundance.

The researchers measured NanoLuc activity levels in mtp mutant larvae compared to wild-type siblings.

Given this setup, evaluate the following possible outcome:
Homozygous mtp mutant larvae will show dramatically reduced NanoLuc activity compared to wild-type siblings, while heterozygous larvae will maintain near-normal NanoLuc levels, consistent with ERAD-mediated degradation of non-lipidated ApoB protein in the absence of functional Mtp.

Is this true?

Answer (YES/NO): YES